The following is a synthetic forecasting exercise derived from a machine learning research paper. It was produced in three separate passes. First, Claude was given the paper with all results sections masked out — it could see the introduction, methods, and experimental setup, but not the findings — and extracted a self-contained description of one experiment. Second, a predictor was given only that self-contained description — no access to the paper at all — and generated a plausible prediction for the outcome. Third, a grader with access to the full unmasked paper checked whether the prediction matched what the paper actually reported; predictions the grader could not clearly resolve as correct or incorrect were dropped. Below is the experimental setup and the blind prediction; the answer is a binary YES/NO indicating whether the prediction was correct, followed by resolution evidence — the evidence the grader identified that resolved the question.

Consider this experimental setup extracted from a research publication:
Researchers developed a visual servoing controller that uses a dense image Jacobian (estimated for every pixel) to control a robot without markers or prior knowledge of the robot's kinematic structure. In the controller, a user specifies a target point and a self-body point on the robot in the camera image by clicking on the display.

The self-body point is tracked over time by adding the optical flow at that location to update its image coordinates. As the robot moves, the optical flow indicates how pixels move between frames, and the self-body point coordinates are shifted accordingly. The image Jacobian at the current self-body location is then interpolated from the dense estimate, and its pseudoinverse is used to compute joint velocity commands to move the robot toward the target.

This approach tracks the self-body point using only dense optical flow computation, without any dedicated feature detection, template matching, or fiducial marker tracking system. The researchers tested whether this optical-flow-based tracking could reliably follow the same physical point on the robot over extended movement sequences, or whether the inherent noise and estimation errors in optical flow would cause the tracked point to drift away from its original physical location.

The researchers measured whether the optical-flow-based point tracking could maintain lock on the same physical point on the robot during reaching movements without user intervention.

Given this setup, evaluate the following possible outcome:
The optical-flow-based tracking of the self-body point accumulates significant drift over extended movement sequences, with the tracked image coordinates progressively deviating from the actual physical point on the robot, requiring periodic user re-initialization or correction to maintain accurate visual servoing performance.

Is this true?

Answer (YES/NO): NO